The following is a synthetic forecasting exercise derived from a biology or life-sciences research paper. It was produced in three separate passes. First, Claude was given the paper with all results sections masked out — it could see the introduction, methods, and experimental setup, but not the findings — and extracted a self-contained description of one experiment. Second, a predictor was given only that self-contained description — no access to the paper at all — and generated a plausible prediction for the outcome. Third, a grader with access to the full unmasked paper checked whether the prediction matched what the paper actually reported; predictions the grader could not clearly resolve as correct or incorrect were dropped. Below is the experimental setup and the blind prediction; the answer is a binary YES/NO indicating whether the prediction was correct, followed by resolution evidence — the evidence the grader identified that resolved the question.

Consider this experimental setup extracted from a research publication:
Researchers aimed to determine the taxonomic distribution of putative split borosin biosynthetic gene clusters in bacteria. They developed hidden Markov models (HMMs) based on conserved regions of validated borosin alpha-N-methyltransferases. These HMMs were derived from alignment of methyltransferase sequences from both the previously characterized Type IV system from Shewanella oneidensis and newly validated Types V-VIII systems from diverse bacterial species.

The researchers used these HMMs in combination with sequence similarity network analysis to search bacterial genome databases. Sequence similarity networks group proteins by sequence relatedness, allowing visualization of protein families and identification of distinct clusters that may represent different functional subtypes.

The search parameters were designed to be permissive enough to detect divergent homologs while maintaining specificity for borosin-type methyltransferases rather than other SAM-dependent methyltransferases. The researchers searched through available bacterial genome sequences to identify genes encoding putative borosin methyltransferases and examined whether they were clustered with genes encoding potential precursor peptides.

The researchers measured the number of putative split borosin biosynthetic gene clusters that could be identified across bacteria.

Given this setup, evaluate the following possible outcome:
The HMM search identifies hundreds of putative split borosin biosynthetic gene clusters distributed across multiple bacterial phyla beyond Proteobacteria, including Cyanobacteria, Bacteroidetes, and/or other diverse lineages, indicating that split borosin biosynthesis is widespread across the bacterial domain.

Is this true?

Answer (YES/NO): NO